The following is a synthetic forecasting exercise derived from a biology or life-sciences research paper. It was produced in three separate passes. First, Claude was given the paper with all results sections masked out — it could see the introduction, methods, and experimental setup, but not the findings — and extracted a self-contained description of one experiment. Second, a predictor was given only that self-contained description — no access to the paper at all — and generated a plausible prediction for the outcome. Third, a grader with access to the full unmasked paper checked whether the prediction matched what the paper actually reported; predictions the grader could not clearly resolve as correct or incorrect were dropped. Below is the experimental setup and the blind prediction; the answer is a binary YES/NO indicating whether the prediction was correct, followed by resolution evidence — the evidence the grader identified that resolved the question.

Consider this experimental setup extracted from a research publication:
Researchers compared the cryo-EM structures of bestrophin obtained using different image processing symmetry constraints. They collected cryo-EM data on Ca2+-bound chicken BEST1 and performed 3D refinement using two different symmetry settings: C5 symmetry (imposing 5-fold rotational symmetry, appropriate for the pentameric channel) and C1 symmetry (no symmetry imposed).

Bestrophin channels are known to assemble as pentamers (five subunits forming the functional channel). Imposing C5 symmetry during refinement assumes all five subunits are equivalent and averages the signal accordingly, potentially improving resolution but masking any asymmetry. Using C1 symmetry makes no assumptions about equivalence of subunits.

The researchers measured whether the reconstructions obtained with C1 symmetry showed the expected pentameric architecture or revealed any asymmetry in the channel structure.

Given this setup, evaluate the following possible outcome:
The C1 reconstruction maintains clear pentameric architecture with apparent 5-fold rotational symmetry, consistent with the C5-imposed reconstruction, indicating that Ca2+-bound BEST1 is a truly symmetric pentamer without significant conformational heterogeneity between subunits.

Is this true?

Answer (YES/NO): YES